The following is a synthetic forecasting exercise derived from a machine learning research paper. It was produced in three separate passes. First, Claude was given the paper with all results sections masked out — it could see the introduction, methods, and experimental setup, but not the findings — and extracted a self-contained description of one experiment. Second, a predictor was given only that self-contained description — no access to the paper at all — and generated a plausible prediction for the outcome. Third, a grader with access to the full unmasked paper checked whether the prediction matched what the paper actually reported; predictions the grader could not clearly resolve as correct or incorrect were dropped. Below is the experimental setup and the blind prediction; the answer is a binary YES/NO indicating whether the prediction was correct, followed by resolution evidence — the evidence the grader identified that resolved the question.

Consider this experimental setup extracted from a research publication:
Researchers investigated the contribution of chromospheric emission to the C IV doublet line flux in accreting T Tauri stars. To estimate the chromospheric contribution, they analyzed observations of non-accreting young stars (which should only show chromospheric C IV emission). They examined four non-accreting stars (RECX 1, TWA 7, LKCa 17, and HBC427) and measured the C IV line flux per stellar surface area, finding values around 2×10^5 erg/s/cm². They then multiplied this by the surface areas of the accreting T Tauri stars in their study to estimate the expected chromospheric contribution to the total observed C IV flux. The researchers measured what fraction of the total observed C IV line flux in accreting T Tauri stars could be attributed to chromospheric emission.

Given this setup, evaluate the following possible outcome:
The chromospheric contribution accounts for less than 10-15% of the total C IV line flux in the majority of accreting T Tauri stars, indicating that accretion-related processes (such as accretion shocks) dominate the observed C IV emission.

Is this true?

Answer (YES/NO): YES